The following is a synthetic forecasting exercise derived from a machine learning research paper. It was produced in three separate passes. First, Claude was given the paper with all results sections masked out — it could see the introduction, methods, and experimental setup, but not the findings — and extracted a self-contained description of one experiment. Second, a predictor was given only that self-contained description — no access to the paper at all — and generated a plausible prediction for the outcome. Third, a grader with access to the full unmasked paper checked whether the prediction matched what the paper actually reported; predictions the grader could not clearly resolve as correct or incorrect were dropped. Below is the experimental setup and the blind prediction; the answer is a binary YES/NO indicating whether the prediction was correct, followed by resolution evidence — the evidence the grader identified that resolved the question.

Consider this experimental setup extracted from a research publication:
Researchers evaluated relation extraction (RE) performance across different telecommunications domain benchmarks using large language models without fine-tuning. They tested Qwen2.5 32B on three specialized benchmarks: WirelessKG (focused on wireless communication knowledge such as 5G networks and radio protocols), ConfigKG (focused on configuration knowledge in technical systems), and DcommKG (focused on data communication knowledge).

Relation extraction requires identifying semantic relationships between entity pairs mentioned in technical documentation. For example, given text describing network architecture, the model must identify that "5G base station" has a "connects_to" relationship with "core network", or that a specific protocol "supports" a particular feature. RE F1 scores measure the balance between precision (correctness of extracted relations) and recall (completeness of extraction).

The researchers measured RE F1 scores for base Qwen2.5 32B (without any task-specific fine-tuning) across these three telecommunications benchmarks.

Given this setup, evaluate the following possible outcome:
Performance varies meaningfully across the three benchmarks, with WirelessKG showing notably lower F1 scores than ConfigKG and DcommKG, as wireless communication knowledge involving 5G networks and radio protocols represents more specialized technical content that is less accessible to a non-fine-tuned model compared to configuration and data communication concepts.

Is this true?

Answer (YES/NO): NO